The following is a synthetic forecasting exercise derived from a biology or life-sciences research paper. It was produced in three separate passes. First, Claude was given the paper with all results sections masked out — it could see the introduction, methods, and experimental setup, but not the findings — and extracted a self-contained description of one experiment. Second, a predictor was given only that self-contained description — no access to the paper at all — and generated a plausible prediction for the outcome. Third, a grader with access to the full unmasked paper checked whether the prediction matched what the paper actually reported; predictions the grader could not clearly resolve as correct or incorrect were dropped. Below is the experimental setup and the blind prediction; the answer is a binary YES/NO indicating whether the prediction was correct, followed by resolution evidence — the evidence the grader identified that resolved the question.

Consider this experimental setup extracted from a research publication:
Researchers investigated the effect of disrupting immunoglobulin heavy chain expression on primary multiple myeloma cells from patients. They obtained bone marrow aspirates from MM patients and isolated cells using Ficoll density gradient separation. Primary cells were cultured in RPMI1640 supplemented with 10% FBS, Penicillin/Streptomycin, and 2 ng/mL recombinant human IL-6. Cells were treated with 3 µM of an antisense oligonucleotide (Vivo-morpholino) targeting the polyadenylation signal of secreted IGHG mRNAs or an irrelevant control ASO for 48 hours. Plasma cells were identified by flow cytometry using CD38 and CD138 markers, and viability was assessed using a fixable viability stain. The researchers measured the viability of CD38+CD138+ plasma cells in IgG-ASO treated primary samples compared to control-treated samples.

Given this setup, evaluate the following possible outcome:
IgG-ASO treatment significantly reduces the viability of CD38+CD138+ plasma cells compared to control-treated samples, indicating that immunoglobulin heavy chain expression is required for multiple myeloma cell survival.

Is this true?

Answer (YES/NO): YES